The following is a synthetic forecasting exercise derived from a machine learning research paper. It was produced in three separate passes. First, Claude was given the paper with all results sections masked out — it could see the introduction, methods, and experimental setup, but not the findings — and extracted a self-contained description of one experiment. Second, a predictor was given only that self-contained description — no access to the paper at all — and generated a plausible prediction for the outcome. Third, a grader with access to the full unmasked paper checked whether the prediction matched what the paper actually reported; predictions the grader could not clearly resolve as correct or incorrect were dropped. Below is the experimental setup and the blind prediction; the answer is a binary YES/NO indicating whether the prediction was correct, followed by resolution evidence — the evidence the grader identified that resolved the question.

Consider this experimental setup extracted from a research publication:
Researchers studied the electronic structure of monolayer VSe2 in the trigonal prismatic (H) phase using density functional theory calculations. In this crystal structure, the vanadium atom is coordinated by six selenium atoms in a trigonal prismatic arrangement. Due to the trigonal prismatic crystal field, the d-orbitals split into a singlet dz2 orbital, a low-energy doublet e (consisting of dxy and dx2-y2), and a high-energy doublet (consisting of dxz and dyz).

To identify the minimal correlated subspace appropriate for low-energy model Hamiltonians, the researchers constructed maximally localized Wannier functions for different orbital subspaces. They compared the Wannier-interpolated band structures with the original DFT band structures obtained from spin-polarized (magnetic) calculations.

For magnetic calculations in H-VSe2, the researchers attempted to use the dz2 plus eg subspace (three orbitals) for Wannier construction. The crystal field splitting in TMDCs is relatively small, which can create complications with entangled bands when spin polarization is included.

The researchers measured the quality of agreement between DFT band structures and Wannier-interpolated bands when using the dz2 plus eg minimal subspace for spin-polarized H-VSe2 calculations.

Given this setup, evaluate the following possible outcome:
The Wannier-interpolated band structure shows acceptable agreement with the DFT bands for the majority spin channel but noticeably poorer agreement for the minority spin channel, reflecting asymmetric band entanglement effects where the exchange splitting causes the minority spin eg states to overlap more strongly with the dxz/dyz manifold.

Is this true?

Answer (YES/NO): NO